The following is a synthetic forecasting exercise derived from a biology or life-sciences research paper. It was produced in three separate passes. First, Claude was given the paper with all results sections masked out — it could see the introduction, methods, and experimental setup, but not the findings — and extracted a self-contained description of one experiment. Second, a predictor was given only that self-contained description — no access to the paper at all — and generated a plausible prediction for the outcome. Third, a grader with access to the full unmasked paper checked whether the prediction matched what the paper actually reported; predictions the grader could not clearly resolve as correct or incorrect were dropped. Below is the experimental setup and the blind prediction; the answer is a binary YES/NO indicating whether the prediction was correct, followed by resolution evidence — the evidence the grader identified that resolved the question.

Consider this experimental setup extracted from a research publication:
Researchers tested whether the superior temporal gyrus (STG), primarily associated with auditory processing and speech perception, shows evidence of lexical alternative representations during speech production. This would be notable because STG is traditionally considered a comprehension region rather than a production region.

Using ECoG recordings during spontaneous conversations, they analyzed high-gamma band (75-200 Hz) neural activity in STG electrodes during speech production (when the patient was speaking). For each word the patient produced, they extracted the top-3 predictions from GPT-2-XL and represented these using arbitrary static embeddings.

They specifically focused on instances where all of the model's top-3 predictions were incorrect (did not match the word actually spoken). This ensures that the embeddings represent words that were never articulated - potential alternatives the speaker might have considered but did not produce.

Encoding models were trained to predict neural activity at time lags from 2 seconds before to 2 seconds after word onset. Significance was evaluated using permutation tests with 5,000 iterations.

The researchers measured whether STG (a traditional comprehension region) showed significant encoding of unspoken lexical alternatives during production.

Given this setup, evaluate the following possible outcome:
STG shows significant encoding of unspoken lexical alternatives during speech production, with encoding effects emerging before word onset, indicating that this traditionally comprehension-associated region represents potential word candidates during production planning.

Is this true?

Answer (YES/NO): YES